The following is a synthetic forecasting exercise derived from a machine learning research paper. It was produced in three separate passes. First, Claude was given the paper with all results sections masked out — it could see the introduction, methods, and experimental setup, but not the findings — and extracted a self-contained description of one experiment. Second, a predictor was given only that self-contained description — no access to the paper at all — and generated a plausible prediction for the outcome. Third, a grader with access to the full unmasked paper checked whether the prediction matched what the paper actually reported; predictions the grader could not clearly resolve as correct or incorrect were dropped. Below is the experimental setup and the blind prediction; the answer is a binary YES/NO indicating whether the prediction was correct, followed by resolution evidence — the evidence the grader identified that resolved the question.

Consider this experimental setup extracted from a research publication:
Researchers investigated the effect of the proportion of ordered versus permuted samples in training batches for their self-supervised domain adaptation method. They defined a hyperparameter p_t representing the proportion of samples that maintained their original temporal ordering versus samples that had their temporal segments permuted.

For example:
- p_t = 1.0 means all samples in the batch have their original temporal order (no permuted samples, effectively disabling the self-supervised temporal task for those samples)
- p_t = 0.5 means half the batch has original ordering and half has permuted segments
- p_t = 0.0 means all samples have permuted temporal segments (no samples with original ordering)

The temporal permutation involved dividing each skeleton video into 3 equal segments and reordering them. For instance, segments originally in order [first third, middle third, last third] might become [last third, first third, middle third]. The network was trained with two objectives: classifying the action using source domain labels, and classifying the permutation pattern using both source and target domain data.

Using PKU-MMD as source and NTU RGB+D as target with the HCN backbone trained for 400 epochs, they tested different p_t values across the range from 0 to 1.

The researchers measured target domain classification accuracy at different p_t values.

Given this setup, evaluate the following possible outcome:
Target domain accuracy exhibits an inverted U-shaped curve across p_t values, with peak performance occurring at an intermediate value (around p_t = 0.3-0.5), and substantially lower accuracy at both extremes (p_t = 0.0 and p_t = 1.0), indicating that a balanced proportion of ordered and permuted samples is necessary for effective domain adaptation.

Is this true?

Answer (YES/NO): NO